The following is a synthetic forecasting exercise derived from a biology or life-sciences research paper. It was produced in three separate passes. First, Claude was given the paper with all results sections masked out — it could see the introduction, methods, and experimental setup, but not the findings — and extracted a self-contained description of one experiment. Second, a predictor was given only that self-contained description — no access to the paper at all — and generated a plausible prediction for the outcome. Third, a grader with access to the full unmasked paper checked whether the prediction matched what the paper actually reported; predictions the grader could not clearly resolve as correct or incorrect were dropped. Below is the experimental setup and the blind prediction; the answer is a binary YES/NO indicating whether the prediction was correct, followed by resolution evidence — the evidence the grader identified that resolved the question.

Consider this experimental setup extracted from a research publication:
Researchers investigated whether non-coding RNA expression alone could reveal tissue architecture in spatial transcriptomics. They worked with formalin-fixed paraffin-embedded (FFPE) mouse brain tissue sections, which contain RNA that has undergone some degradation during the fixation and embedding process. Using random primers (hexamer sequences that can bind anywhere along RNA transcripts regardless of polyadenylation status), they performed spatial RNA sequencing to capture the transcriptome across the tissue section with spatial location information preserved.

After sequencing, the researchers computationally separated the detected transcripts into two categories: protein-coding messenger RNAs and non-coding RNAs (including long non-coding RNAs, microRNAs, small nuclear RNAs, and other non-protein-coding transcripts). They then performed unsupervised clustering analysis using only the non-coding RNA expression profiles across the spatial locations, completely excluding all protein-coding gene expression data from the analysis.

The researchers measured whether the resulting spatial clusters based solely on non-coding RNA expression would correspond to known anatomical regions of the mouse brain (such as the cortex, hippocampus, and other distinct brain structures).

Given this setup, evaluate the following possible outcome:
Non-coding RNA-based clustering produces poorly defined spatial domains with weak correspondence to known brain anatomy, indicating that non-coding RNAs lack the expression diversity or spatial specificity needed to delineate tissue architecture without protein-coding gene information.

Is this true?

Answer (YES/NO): NO